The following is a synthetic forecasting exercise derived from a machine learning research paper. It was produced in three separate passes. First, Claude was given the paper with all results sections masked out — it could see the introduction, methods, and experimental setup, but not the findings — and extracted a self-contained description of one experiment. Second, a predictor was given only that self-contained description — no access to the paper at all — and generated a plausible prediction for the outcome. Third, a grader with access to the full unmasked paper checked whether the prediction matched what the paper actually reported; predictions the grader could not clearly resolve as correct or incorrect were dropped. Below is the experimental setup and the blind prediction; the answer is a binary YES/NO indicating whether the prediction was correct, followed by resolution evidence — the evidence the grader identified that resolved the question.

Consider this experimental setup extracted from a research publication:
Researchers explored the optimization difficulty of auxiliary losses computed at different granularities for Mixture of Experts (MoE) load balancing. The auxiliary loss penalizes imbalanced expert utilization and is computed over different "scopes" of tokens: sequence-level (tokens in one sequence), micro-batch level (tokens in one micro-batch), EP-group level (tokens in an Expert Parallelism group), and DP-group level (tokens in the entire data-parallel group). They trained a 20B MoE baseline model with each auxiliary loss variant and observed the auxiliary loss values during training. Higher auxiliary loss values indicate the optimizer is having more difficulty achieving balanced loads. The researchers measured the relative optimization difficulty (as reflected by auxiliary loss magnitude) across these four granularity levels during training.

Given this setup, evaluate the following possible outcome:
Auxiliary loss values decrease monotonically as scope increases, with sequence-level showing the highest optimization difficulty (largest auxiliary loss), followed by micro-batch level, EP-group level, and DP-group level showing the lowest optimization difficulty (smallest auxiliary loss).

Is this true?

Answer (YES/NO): YES